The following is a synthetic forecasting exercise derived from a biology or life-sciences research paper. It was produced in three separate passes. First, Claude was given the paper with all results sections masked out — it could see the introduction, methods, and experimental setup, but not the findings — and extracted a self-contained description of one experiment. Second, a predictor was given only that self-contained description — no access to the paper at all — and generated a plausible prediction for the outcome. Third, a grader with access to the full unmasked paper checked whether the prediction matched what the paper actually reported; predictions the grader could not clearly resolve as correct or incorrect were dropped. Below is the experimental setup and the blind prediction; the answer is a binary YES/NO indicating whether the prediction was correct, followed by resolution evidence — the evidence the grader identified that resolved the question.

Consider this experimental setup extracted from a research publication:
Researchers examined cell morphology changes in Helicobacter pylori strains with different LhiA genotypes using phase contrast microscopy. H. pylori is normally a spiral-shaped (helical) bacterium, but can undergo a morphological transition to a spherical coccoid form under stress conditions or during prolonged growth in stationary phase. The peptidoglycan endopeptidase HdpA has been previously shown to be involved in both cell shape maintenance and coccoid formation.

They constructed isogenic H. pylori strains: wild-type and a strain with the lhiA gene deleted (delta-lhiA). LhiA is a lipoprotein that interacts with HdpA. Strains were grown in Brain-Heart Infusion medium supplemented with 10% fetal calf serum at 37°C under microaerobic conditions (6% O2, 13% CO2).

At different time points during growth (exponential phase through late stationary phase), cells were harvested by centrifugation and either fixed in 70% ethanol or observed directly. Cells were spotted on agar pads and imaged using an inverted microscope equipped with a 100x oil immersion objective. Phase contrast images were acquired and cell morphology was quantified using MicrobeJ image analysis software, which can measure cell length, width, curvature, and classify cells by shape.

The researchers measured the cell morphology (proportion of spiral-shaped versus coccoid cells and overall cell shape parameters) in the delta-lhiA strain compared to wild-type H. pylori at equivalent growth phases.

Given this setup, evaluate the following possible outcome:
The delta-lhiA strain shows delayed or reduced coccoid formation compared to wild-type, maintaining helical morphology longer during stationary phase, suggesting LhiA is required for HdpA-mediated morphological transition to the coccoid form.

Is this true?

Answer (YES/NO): YES